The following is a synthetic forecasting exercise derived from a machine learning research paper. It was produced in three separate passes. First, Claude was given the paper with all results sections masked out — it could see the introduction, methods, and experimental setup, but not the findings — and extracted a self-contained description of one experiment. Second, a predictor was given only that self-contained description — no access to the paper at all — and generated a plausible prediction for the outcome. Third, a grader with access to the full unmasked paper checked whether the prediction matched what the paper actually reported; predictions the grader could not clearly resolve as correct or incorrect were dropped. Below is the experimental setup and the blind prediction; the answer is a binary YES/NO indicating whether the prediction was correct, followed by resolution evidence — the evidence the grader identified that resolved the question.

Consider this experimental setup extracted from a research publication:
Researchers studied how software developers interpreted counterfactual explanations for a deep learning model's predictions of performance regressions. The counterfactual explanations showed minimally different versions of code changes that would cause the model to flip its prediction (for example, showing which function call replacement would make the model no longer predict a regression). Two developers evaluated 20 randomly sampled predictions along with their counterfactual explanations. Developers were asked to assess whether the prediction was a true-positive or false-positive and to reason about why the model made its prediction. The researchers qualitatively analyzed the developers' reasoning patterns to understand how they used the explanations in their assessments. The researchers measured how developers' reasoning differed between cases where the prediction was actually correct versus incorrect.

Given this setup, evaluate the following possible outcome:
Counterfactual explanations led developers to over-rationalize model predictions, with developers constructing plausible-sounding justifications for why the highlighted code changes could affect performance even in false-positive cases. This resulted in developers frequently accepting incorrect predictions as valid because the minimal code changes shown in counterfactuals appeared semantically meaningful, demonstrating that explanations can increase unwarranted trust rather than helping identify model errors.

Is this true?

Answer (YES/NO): NO